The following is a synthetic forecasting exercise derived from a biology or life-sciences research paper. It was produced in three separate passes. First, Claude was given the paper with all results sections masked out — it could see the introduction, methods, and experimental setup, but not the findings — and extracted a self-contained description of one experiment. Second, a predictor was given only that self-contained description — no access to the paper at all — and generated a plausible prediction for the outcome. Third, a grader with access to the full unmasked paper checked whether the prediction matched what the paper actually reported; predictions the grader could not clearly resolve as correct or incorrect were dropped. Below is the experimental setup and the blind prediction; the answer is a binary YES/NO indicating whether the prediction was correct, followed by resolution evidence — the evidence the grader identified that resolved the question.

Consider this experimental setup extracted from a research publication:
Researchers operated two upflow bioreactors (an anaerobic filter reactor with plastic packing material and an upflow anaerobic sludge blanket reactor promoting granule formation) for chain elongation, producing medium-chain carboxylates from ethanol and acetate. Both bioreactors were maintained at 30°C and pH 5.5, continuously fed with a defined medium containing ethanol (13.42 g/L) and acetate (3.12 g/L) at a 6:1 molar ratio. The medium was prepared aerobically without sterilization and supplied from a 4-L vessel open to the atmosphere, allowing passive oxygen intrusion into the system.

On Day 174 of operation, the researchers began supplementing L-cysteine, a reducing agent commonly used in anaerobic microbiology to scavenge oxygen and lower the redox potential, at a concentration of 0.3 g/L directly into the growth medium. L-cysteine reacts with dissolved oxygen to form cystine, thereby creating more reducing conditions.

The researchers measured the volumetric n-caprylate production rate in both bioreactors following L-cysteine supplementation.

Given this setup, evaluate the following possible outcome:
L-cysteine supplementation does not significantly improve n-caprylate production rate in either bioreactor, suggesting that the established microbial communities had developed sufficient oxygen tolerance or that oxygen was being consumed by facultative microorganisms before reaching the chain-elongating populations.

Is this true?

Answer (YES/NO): NO